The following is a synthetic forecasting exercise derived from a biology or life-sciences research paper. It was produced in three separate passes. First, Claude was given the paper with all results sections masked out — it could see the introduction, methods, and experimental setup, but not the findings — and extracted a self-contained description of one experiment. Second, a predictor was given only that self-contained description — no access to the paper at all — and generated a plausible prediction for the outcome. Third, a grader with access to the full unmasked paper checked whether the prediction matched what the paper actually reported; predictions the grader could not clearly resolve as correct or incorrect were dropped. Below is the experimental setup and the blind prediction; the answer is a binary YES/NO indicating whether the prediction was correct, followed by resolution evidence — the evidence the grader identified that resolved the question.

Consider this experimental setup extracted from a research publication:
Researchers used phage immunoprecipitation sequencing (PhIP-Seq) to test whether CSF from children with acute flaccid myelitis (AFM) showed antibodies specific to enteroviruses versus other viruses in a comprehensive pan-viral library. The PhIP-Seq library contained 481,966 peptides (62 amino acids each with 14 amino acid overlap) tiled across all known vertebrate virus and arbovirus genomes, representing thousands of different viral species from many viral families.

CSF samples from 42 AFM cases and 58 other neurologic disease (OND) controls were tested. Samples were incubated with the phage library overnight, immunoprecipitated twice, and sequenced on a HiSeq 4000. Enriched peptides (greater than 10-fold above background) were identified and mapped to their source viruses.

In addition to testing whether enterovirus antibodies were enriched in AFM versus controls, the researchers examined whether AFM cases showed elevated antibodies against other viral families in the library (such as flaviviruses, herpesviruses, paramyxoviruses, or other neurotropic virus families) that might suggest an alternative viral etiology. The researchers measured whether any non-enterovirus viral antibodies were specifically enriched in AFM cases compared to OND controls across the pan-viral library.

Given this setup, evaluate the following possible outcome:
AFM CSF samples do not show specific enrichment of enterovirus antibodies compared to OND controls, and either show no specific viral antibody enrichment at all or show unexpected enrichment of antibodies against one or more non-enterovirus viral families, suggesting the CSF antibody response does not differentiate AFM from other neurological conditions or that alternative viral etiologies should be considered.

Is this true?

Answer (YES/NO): NO